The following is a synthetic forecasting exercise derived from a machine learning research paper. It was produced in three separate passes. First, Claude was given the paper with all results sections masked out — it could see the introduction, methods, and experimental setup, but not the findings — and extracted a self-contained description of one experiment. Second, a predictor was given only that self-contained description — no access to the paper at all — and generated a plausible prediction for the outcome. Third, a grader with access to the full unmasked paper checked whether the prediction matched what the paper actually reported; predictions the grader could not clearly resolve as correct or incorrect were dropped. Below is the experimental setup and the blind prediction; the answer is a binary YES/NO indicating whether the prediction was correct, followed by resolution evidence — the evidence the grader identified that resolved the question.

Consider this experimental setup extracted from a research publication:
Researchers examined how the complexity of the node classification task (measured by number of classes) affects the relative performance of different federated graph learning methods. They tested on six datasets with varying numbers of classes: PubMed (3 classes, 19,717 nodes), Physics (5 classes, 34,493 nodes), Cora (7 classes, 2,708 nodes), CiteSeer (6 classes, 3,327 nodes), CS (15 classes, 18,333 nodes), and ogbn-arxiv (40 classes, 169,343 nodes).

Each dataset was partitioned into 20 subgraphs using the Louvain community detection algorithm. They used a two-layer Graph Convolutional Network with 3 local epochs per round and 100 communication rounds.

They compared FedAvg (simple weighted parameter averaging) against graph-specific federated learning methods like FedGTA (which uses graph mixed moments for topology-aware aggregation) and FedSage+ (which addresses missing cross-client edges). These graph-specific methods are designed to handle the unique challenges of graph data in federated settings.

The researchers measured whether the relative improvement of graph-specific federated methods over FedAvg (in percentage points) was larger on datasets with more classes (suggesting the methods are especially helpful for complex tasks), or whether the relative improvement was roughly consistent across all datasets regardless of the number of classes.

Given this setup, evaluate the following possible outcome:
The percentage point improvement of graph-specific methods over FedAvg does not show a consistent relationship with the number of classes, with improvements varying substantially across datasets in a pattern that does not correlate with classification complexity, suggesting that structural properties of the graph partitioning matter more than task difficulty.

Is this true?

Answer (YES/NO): YES